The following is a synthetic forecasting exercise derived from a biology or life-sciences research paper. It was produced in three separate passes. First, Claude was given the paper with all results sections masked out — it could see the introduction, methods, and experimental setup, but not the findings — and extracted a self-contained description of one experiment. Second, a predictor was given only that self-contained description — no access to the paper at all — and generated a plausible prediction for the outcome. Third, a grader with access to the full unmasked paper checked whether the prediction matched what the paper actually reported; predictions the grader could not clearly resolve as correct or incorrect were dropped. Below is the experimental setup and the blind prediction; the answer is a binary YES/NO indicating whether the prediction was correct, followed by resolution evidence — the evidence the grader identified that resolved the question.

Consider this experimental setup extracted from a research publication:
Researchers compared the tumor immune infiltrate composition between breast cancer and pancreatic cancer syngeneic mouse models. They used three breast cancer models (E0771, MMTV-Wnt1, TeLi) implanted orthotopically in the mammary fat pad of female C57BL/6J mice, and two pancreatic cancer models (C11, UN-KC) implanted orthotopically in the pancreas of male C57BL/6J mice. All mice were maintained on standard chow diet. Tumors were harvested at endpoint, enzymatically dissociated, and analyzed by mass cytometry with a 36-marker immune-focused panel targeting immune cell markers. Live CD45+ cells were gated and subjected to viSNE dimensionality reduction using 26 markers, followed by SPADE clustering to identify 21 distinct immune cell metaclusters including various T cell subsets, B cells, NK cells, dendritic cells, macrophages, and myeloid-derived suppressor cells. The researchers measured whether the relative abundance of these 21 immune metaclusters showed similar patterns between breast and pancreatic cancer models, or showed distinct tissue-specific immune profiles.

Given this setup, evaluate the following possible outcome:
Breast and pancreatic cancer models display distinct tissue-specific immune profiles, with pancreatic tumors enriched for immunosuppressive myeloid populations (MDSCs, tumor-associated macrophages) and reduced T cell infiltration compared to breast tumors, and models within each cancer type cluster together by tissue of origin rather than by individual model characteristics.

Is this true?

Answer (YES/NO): NO